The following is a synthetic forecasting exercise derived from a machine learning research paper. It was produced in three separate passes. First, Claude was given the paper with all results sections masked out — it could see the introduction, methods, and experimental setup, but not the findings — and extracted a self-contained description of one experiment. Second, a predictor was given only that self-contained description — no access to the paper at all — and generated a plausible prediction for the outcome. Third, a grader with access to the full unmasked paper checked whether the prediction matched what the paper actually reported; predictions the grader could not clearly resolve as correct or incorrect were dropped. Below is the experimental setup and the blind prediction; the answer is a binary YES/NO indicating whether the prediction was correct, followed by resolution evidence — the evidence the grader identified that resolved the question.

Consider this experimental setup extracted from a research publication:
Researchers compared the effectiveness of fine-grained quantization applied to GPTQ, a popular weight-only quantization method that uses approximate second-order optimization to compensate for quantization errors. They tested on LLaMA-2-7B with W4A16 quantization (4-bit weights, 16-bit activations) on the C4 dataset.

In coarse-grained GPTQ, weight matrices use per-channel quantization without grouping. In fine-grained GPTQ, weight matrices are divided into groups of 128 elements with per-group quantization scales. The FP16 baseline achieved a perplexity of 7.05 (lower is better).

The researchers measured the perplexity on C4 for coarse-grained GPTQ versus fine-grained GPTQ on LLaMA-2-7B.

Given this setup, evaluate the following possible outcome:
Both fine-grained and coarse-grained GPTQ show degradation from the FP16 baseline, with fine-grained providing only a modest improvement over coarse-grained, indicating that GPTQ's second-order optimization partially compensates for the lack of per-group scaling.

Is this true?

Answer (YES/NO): NO